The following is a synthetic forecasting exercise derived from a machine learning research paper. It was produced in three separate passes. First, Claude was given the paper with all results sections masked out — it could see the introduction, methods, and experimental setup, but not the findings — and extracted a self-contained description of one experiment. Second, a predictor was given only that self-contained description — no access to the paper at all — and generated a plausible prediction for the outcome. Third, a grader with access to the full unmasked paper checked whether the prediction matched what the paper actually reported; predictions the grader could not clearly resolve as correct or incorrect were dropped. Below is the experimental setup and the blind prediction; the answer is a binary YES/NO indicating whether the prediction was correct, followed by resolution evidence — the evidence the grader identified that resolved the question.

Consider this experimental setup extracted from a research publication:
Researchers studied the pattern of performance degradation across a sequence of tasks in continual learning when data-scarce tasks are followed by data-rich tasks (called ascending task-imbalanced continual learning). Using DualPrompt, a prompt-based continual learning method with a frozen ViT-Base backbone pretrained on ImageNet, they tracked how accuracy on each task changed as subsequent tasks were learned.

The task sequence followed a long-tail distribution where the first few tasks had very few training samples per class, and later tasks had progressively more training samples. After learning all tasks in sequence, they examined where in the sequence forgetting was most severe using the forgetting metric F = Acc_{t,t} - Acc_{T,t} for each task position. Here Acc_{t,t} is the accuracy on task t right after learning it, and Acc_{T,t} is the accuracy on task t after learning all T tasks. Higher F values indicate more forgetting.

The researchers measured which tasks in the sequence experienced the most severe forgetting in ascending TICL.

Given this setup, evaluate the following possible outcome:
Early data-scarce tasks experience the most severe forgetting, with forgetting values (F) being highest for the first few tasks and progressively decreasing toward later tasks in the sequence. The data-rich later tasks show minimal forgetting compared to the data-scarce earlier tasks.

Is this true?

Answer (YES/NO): YES